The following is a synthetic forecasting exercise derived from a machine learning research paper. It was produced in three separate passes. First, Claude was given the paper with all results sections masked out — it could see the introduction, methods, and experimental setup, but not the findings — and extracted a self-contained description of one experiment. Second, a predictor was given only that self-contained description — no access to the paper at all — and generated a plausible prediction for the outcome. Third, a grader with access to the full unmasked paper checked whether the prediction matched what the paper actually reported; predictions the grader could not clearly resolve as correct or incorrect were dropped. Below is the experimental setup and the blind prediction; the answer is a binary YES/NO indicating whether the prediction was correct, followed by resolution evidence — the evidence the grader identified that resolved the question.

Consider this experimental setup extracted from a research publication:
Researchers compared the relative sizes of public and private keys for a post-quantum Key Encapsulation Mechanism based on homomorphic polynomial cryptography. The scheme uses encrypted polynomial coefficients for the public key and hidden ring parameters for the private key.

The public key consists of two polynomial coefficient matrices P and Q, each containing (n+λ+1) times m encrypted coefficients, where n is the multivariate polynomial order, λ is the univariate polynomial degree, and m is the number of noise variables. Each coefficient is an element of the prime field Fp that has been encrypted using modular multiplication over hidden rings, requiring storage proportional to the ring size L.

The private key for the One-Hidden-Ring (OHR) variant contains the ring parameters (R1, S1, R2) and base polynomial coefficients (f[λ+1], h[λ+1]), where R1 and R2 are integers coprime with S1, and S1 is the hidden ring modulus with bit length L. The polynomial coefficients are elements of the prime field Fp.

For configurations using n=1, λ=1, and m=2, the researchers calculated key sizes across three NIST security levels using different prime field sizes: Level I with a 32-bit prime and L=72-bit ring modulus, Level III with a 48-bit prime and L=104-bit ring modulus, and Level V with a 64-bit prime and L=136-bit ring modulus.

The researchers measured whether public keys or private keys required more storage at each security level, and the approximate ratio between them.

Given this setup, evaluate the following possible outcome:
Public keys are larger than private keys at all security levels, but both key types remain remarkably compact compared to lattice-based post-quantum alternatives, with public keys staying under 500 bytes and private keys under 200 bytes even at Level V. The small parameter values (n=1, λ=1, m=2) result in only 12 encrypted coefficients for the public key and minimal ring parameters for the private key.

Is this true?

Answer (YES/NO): YES